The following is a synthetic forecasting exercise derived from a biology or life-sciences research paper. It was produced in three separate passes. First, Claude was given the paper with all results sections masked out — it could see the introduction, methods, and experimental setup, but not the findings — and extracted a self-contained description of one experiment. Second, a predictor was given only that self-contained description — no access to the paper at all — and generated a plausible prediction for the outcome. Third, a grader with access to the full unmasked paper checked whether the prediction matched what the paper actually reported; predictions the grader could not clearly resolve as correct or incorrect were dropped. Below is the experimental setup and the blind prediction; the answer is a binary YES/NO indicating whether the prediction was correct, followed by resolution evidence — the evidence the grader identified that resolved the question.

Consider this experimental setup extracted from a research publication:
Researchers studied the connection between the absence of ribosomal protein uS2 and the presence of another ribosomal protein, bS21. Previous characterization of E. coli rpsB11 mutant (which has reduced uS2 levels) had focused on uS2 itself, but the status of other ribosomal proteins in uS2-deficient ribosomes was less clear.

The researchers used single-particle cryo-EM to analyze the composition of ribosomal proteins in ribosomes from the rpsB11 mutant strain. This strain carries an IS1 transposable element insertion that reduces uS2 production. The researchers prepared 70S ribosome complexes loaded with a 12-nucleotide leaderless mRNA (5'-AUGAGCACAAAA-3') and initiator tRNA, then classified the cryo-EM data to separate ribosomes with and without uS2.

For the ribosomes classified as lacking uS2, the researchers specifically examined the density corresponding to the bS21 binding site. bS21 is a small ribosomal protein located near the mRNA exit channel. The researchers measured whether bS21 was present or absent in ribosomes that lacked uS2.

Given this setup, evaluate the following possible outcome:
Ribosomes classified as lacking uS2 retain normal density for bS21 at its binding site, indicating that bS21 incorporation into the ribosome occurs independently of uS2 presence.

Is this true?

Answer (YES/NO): NO